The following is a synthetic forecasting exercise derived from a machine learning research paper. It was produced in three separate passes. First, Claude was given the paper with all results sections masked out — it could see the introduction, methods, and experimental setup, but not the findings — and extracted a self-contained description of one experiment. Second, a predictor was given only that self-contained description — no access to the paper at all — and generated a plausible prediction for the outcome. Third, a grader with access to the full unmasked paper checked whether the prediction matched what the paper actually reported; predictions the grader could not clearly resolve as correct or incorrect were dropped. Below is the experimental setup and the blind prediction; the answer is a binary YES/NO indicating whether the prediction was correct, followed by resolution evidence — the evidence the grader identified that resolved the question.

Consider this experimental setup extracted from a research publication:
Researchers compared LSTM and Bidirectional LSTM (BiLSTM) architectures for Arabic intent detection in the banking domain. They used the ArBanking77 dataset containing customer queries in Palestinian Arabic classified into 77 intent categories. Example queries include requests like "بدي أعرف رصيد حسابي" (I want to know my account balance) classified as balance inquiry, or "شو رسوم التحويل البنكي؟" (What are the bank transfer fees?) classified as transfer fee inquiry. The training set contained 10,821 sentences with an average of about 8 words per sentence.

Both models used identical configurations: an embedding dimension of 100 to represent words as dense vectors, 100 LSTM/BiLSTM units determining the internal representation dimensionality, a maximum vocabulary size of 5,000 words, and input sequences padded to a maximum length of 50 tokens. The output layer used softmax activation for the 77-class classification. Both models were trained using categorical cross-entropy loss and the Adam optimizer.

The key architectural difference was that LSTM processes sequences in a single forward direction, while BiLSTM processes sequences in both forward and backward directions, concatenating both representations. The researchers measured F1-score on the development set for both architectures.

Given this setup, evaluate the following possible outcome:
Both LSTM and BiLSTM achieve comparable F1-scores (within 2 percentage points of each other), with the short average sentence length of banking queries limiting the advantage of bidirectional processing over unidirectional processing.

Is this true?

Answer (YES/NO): YES